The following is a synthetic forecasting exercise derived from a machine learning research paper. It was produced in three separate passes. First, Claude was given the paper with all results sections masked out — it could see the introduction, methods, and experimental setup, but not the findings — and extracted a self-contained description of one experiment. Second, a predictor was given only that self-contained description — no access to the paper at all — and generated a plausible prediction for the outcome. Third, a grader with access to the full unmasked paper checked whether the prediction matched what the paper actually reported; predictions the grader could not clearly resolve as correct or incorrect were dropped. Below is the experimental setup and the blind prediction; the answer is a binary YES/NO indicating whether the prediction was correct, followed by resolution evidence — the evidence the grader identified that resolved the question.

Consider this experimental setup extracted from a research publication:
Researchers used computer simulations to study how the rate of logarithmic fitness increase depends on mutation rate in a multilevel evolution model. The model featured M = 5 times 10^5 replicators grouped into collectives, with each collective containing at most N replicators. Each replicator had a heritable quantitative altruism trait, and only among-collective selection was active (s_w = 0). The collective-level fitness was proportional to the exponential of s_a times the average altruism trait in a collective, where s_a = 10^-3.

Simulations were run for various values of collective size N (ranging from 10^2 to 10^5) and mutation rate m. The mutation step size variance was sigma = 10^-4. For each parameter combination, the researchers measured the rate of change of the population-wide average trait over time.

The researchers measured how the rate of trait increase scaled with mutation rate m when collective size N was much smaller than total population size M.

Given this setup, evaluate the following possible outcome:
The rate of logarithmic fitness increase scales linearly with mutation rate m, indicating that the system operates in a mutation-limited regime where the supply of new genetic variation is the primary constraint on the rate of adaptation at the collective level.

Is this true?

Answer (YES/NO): NO